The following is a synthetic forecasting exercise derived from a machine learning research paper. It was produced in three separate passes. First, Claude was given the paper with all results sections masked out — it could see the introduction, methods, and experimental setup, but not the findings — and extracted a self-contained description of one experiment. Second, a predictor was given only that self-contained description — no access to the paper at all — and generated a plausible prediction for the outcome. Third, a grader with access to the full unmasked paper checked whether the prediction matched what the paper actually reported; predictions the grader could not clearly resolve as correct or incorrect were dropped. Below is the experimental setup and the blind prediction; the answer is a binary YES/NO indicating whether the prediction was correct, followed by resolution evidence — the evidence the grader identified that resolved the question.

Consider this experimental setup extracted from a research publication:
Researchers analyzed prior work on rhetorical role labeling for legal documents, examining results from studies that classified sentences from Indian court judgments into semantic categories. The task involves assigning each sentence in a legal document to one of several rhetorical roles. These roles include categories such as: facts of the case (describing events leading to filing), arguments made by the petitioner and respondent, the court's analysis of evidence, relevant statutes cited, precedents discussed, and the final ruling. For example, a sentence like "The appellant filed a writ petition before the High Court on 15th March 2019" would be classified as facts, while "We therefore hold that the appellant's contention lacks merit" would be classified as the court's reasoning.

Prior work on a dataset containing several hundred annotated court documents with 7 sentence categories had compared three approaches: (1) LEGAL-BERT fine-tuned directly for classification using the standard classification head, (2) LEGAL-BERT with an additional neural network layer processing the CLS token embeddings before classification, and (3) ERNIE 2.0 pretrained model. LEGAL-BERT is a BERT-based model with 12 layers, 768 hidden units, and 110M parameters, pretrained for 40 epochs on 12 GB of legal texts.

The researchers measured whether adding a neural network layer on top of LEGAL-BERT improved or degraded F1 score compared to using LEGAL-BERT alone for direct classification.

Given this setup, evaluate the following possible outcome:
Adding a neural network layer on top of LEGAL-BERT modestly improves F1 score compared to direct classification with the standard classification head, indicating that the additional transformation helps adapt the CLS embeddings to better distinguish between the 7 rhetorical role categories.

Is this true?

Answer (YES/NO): NO